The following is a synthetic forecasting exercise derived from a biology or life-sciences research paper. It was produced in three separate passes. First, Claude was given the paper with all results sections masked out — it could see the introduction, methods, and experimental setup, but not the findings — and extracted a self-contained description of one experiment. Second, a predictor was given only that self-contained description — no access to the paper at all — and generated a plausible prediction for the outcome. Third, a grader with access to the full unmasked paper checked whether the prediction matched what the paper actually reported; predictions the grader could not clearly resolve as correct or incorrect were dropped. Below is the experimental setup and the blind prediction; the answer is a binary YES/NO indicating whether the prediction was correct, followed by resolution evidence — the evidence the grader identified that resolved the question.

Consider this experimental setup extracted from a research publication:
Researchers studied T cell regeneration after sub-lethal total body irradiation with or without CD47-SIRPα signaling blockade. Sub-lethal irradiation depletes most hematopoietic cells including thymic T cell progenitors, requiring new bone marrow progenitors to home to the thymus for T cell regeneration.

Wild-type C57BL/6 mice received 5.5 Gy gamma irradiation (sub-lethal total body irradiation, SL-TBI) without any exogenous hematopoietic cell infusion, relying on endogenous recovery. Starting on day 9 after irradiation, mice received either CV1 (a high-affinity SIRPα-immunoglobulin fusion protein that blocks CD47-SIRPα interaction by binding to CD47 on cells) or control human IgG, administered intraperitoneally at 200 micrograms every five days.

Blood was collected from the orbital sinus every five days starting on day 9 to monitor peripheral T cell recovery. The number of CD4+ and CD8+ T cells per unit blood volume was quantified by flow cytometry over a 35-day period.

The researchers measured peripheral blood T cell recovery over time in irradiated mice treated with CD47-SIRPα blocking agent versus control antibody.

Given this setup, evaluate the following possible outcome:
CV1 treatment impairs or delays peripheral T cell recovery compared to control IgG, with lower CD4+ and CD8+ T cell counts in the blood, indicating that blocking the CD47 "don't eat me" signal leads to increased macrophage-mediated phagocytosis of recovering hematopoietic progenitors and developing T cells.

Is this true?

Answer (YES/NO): NO